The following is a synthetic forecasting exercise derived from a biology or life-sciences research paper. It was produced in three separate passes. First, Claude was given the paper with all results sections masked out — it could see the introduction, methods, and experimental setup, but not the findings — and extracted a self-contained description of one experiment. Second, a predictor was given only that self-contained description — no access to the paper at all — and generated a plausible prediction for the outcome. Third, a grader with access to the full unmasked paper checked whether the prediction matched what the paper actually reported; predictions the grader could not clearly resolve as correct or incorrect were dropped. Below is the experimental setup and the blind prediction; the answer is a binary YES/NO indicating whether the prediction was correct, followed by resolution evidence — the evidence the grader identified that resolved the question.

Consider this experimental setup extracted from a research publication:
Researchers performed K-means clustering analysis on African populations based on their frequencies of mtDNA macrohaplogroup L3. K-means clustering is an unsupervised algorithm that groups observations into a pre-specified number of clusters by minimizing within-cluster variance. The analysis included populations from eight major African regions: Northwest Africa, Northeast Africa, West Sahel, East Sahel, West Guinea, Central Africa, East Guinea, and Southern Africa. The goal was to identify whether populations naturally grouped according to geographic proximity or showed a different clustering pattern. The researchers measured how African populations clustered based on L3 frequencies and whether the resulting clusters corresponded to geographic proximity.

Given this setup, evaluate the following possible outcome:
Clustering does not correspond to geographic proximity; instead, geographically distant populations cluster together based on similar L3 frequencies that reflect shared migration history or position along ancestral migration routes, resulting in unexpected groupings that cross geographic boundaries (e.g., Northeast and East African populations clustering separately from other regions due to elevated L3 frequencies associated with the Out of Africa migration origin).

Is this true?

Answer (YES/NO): NO